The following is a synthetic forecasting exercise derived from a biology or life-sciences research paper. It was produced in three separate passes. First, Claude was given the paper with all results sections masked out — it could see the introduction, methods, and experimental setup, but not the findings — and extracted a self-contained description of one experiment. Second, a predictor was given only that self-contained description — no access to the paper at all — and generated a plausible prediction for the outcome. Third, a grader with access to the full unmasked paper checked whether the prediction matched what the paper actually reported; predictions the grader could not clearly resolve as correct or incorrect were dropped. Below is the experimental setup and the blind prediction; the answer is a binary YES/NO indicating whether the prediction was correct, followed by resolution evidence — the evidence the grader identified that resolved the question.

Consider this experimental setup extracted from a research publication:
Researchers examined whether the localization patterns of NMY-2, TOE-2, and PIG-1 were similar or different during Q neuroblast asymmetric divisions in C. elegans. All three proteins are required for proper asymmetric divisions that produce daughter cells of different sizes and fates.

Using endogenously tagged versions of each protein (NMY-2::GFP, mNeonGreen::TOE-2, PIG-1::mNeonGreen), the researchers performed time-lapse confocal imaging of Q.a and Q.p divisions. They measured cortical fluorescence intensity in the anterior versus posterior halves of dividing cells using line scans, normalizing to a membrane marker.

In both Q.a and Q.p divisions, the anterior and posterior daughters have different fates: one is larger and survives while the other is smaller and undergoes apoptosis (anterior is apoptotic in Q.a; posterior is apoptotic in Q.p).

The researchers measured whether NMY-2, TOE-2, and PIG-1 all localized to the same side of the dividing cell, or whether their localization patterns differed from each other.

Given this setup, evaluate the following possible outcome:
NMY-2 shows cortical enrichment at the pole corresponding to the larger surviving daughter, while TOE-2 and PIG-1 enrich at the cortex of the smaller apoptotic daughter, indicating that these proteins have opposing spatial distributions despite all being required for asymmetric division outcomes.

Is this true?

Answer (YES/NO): NO